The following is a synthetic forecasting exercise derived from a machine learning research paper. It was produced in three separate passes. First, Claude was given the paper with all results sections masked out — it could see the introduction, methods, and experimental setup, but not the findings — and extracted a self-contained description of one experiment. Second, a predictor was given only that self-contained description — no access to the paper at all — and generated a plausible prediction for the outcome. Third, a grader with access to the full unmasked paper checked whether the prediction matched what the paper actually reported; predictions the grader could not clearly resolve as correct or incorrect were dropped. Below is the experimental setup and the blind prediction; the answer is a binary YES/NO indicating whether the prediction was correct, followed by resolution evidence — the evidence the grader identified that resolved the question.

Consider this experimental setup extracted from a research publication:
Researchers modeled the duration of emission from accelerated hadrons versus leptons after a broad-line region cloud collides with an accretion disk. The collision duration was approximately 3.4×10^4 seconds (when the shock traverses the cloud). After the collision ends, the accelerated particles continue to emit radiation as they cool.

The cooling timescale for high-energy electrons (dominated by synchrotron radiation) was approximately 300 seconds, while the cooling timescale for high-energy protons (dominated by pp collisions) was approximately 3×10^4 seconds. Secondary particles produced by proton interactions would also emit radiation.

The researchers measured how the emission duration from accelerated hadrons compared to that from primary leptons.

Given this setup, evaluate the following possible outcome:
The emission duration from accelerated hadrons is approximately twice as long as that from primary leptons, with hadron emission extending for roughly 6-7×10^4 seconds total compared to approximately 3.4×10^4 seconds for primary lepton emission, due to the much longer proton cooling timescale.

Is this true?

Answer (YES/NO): NO